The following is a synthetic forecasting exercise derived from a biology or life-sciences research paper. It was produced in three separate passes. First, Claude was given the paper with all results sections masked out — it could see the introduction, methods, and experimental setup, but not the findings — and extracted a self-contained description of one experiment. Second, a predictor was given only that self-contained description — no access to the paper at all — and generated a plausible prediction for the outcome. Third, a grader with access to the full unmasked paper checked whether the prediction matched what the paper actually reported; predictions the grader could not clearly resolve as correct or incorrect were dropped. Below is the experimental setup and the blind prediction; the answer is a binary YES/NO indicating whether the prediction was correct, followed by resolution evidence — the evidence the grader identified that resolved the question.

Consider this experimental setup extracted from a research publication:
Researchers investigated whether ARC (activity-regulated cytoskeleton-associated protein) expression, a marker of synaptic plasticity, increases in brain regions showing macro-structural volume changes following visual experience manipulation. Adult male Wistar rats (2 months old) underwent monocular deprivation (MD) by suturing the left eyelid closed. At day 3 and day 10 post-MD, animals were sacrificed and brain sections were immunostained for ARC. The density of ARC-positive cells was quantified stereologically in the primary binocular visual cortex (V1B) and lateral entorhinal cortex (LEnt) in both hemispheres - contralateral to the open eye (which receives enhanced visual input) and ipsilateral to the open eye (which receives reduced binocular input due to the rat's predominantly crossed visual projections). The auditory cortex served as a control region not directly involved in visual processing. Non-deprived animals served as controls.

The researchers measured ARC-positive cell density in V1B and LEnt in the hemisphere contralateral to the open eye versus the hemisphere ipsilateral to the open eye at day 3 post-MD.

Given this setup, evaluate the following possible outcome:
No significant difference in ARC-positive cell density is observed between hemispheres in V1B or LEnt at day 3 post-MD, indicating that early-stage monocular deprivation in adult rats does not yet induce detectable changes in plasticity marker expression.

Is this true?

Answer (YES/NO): NO